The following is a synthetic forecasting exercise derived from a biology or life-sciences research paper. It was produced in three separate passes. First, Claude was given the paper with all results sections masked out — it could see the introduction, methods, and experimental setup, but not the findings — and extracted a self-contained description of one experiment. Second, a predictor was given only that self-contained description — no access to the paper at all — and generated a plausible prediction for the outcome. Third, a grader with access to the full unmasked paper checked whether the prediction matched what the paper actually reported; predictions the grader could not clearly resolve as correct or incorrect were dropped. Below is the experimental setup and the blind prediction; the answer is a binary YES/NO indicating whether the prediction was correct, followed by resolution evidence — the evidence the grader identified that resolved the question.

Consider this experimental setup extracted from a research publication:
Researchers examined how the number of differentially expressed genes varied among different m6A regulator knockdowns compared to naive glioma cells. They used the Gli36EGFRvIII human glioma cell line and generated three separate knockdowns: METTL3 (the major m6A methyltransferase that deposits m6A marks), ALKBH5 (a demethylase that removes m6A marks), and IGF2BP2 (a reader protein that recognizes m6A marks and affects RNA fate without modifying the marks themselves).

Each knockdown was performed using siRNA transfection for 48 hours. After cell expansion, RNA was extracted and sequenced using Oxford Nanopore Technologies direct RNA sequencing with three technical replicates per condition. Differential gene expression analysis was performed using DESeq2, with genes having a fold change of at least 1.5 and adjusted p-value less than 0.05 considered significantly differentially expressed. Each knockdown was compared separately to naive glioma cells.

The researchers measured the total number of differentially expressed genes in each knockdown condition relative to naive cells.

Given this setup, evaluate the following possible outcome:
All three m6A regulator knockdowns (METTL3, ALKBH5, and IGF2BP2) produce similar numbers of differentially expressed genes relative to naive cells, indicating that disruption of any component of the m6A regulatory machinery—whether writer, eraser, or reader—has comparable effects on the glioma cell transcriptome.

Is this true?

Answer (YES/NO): NO